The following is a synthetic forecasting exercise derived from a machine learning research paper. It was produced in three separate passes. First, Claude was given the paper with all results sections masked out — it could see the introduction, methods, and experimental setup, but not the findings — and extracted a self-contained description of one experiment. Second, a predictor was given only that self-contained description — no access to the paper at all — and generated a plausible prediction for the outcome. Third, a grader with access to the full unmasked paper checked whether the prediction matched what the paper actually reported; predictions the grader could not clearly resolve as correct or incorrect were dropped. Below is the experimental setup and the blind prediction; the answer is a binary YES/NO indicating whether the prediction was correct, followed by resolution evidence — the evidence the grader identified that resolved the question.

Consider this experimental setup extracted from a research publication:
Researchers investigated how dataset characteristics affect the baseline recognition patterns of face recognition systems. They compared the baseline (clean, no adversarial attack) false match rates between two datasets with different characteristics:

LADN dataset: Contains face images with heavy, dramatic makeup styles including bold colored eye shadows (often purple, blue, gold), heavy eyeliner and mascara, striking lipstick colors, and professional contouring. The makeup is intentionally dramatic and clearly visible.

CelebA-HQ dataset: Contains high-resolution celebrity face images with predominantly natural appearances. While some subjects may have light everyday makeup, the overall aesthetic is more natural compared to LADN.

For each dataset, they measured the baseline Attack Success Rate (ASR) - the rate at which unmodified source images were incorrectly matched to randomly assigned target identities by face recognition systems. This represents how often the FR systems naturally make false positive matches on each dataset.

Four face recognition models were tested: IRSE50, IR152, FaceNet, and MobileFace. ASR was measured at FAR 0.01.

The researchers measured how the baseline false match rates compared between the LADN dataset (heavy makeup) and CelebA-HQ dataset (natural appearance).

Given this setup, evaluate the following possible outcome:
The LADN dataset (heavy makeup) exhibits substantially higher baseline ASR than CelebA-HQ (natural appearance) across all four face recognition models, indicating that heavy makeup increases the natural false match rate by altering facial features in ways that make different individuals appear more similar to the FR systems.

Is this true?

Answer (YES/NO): YES